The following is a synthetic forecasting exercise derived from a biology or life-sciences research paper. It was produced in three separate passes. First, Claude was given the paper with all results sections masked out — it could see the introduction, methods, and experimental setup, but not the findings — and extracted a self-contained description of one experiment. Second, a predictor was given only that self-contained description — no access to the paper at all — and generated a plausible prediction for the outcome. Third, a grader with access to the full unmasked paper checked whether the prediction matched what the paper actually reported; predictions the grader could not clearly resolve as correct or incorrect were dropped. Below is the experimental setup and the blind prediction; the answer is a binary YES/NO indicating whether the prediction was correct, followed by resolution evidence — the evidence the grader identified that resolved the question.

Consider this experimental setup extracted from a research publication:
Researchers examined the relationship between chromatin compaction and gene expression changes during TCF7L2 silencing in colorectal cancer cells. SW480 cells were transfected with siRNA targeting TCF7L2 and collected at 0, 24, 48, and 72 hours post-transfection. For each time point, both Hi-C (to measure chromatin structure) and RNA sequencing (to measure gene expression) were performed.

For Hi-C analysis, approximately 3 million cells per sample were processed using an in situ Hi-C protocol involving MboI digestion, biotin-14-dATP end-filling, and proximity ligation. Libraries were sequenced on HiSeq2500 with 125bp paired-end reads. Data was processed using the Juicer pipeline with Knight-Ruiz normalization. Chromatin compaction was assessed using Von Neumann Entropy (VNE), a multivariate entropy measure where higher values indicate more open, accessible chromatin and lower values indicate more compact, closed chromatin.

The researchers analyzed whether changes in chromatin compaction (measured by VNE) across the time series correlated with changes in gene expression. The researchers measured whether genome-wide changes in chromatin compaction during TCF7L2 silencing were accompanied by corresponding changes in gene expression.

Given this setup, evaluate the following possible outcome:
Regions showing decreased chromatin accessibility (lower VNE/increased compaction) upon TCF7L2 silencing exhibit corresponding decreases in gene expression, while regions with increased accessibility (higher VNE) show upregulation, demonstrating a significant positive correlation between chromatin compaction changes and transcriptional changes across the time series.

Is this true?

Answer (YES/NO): NO